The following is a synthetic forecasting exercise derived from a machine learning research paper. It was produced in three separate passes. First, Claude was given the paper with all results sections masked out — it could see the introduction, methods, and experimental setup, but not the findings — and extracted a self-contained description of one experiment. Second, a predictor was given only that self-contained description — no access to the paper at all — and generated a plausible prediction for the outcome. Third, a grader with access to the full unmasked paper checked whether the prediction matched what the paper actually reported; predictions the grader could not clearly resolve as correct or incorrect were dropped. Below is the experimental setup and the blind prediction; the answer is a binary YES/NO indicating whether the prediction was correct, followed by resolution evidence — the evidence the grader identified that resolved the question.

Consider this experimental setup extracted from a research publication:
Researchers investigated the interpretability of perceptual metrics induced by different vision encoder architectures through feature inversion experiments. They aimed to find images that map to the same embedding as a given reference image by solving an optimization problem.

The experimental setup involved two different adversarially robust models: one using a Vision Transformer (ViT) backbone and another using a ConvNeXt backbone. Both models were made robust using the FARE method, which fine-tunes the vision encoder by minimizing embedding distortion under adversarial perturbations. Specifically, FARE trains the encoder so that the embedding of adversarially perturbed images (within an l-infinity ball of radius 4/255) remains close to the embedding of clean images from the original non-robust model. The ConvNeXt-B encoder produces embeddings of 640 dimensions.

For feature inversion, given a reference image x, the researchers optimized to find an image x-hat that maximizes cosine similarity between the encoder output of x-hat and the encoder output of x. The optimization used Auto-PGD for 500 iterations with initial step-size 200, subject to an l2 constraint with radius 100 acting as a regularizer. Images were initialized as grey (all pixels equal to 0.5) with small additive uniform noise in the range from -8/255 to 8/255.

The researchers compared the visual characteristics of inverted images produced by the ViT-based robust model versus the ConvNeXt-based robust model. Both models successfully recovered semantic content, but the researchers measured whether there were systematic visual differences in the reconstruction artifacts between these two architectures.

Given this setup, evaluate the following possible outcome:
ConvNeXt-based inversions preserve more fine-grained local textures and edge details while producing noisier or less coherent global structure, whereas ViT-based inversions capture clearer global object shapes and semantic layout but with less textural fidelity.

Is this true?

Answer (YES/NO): NO